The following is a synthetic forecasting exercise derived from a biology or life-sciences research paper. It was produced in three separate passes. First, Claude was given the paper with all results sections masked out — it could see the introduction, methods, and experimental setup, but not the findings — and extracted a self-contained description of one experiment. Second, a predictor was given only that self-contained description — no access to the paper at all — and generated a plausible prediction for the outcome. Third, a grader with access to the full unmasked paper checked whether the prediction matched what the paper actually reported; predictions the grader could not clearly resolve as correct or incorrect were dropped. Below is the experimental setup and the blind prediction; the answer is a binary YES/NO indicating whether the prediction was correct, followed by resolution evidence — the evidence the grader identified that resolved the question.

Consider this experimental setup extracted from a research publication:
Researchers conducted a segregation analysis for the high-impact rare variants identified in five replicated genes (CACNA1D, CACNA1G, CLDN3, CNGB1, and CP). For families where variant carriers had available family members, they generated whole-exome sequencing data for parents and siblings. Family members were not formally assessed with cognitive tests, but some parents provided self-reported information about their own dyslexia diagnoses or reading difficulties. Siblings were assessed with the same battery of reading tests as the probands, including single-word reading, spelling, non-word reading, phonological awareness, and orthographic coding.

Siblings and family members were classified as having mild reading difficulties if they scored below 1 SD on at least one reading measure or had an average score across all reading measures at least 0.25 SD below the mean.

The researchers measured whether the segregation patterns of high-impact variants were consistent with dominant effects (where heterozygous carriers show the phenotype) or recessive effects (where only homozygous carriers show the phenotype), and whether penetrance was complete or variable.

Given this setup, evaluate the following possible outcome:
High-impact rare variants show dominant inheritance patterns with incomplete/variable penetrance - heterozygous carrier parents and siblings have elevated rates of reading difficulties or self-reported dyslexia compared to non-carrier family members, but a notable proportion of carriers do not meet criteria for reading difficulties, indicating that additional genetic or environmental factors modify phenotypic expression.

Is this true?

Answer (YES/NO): NO